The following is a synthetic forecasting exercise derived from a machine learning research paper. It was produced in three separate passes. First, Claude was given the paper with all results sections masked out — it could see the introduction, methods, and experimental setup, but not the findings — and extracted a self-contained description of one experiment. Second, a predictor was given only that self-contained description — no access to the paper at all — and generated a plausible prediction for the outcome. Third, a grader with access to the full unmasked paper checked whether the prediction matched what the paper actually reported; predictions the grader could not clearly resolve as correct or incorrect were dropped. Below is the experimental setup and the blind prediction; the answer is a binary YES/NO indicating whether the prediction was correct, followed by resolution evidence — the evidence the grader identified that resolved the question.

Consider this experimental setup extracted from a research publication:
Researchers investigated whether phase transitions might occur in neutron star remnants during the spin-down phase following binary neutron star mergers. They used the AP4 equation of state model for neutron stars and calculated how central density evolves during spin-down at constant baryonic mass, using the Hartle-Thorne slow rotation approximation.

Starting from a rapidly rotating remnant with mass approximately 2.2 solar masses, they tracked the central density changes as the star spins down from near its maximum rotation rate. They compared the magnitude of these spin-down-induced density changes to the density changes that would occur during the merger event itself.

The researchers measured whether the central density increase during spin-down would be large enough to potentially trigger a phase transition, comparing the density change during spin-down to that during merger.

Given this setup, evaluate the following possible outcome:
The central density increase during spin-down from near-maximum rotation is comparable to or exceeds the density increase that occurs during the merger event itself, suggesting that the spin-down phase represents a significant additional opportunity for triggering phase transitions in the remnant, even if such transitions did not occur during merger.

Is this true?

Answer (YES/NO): NO